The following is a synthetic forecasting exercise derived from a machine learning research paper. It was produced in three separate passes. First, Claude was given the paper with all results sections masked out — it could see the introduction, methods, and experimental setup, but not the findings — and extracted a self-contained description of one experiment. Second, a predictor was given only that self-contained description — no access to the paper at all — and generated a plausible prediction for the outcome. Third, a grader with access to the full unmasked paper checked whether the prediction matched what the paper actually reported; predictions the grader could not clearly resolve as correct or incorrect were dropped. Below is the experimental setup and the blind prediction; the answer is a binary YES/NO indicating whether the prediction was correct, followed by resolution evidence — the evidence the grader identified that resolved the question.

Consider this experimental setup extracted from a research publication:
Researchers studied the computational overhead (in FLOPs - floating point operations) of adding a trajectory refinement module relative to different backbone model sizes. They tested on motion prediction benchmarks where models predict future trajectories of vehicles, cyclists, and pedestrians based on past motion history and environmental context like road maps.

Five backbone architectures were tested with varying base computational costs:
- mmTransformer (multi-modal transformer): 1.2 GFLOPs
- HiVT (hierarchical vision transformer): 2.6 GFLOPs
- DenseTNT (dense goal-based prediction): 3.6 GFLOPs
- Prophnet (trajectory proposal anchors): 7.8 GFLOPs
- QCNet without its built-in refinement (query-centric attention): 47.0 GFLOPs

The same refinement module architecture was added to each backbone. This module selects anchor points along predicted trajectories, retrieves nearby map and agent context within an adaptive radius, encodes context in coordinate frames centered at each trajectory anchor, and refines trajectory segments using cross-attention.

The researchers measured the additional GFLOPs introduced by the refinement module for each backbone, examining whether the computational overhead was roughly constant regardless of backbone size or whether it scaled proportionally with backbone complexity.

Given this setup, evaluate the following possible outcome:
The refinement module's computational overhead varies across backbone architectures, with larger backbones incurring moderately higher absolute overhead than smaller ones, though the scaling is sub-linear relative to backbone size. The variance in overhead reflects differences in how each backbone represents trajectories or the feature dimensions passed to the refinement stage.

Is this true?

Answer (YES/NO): NO